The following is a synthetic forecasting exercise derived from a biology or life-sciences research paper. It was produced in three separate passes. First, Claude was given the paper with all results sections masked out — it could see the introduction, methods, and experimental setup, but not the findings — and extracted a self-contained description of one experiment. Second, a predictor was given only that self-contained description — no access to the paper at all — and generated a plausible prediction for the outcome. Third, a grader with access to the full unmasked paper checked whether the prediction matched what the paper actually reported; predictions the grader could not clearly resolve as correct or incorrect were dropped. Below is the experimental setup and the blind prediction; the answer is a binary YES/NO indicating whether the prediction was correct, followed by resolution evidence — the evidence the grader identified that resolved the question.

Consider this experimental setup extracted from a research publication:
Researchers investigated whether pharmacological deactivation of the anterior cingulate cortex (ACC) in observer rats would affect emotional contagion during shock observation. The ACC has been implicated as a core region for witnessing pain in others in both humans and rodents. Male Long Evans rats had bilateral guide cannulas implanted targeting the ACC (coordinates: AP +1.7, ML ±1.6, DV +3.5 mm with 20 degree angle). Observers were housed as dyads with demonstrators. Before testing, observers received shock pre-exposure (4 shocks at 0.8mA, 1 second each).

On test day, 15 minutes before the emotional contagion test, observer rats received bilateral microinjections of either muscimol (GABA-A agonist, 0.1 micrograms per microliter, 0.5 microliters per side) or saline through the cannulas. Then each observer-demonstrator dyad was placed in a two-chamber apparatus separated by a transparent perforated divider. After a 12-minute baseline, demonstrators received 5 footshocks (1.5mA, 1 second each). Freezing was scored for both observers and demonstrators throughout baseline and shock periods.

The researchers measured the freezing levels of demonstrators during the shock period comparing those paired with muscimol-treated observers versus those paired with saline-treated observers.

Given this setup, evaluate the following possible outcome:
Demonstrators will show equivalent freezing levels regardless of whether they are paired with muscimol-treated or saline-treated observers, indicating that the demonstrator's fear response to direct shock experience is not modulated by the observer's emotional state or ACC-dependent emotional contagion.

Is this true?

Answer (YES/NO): NO